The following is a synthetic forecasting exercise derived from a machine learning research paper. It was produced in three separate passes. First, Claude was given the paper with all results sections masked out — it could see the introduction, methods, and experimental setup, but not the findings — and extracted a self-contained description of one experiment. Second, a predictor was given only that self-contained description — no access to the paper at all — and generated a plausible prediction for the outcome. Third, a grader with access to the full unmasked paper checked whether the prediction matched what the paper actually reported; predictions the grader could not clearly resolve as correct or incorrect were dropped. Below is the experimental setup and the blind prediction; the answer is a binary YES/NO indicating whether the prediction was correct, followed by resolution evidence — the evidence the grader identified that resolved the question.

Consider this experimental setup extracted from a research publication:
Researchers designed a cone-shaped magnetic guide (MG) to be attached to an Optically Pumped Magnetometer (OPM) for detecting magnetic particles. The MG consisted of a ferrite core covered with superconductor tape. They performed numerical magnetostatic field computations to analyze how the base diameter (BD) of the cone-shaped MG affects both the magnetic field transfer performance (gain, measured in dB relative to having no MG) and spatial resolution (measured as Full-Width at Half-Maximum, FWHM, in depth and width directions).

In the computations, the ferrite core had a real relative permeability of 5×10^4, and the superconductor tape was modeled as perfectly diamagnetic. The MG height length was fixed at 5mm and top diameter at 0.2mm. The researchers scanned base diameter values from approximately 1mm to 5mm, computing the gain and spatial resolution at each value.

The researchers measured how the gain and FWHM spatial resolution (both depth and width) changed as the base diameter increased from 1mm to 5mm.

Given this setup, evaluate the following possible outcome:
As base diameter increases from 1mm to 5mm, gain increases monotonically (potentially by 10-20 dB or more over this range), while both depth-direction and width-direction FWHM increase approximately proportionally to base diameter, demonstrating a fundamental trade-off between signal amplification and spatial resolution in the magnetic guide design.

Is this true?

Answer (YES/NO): NO